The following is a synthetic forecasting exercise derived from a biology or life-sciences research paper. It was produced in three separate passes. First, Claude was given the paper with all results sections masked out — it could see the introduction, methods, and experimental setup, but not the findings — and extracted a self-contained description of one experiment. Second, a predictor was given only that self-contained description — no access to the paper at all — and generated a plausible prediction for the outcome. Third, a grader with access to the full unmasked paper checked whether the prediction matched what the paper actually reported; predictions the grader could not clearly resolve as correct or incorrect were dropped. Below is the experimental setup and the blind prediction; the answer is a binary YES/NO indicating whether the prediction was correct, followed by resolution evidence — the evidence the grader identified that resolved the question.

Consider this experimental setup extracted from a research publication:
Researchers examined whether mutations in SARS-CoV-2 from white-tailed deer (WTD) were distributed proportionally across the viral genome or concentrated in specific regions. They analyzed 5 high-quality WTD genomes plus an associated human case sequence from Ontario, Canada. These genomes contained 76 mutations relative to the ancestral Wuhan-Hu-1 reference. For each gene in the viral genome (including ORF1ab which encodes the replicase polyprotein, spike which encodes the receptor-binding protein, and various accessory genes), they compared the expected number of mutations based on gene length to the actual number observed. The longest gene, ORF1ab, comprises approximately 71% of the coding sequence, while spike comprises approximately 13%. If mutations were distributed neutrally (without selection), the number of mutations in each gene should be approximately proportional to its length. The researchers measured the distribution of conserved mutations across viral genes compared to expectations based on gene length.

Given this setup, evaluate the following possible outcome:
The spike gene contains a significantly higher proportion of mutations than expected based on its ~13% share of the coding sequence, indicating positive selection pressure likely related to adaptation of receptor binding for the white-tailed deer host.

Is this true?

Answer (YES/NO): NO